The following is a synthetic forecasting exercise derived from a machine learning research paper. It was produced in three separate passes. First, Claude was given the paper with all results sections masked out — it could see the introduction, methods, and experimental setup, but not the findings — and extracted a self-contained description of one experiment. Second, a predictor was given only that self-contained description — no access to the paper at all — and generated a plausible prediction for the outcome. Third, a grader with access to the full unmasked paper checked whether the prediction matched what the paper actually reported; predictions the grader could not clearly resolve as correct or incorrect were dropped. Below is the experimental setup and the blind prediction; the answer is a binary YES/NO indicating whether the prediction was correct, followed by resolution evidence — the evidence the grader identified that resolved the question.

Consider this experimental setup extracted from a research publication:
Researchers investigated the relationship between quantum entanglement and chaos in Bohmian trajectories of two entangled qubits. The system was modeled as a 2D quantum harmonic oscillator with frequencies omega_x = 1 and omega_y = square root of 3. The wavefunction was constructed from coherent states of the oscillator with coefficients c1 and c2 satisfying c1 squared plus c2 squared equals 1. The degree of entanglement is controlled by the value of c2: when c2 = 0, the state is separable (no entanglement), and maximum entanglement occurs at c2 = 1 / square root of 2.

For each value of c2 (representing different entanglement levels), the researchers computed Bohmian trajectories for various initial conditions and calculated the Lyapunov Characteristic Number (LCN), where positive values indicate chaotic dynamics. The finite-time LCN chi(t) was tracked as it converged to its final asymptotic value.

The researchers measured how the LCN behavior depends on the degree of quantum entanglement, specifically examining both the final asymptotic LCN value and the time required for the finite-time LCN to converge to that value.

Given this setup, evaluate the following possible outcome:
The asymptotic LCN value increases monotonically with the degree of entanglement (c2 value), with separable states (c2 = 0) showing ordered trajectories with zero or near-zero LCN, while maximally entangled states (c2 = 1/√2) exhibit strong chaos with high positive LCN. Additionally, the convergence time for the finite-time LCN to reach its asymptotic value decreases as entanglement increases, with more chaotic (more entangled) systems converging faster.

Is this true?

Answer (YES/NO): NO